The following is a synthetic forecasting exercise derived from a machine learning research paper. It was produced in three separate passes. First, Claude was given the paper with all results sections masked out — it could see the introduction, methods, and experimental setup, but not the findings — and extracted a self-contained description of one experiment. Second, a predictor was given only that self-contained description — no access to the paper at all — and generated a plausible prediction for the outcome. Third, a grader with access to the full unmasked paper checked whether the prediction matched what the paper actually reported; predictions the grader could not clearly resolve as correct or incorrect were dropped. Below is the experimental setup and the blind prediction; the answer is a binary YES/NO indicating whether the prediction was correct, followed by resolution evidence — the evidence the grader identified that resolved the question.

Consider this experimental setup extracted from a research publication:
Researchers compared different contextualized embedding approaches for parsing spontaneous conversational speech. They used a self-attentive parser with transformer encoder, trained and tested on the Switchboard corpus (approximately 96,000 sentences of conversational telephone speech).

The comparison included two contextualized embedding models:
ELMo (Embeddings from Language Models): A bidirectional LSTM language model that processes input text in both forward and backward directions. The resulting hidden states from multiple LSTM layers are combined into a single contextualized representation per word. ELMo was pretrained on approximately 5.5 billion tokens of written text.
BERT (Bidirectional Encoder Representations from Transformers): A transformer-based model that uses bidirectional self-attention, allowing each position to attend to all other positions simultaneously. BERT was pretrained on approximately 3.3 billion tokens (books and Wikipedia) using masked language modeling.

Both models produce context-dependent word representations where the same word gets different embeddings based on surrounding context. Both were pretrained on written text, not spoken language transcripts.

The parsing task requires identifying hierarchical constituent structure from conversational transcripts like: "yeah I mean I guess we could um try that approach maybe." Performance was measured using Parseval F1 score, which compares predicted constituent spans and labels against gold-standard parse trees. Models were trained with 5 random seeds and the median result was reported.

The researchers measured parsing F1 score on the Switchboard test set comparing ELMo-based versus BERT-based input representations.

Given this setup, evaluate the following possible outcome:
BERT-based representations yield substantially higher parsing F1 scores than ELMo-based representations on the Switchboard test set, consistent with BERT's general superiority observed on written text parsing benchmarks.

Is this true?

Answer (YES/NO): NO